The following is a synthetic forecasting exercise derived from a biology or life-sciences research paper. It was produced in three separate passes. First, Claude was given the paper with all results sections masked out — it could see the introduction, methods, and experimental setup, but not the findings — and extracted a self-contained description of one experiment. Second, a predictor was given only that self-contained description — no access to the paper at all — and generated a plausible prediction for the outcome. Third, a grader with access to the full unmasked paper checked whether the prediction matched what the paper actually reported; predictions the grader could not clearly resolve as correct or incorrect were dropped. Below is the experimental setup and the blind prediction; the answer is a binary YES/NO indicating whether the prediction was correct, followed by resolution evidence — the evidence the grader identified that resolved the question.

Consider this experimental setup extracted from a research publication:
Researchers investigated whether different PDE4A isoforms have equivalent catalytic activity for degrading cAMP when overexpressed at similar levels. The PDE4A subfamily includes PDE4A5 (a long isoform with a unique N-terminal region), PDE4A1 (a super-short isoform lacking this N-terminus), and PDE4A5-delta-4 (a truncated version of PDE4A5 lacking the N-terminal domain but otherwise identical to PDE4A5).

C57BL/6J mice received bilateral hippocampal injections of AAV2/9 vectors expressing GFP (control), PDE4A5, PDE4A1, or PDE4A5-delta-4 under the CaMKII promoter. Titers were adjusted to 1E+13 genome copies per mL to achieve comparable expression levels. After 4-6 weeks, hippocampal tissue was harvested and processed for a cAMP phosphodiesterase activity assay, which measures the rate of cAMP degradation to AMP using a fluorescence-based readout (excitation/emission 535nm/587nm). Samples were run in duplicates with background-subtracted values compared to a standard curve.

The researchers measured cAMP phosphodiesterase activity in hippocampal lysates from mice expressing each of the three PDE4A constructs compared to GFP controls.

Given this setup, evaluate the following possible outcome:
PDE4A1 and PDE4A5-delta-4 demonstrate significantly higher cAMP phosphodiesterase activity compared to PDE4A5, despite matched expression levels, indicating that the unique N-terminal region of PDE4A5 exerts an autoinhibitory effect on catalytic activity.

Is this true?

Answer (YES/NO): NO